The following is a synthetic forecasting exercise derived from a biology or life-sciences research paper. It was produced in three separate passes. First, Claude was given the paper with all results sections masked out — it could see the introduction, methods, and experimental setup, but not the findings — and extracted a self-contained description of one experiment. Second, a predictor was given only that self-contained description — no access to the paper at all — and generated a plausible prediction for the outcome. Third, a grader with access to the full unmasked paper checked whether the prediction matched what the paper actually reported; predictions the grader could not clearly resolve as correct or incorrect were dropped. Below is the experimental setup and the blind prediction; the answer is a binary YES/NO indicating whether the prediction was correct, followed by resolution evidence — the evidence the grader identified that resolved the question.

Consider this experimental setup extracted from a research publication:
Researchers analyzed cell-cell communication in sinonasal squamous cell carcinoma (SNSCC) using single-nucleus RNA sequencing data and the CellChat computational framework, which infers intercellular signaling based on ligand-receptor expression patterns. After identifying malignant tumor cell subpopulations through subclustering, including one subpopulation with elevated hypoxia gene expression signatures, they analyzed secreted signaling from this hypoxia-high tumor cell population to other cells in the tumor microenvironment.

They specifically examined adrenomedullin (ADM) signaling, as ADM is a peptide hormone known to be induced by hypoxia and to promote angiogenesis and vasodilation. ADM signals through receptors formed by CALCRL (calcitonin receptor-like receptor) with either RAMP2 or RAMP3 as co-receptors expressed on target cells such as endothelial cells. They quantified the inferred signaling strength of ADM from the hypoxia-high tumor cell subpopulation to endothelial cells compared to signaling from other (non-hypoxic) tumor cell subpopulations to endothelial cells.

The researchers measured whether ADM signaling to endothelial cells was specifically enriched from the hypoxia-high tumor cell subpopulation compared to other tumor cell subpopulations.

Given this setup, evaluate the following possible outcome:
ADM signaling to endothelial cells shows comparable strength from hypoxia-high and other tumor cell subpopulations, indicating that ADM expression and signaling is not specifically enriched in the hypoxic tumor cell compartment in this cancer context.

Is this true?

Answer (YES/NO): NO